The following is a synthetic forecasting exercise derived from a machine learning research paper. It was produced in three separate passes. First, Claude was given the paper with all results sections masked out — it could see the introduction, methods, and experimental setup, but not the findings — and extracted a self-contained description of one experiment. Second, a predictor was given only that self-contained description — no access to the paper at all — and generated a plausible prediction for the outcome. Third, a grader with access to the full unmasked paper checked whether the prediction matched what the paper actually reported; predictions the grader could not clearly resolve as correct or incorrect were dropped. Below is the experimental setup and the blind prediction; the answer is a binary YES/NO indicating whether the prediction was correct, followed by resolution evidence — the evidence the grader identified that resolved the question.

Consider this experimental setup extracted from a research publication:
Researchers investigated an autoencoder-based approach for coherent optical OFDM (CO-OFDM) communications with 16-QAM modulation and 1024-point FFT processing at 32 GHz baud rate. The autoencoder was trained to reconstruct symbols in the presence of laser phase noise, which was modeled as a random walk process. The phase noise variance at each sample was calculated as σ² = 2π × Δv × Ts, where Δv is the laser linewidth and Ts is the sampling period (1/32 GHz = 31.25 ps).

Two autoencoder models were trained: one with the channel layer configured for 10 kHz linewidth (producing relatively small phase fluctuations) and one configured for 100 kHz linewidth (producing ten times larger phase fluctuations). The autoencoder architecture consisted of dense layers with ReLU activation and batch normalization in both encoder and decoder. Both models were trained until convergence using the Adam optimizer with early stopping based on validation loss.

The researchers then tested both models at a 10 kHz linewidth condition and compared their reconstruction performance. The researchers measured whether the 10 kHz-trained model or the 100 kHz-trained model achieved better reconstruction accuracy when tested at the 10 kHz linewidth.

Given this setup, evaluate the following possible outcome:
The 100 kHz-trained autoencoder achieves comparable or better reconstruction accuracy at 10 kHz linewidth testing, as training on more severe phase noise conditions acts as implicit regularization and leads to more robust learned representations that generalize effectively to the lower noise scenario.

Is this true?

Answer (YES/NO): NO